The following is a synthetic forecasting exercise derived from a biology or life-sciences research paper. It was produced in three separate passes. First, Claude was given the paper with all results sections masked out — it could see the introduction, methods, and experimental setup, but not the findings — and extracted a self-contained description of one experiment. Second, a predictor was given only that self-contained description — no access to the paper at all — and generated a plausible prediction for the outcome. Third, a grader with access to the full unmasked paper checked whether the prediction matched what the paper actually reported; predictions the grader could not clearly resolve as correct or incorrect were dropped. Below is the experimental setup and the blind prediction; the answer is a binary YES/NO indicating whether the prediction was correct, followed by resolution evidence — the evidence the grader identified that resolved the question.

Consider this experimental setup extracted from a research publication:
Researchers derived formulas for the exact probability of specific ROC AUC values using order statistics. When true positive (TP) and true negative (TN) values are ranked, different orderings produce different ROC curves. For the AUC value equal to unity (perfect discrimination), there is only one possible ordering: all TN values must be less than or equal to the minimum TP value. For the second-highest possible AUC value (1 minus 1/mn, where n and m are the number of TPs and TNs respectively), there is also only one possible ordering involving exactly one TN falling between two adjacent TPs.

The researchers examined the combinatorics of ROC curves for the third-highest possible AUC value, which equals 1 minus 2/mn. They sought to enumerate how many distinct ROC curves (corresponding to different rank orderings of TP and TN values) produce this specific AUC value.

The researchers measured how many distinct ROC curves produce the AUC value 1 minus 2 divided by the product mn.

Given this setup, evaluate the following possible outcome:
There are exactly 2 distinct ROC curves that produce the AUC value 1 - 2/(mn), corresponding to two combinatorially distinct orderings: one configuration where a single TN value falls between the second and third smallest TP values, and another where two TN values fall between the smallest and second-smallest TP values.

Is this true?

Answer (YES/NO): YES